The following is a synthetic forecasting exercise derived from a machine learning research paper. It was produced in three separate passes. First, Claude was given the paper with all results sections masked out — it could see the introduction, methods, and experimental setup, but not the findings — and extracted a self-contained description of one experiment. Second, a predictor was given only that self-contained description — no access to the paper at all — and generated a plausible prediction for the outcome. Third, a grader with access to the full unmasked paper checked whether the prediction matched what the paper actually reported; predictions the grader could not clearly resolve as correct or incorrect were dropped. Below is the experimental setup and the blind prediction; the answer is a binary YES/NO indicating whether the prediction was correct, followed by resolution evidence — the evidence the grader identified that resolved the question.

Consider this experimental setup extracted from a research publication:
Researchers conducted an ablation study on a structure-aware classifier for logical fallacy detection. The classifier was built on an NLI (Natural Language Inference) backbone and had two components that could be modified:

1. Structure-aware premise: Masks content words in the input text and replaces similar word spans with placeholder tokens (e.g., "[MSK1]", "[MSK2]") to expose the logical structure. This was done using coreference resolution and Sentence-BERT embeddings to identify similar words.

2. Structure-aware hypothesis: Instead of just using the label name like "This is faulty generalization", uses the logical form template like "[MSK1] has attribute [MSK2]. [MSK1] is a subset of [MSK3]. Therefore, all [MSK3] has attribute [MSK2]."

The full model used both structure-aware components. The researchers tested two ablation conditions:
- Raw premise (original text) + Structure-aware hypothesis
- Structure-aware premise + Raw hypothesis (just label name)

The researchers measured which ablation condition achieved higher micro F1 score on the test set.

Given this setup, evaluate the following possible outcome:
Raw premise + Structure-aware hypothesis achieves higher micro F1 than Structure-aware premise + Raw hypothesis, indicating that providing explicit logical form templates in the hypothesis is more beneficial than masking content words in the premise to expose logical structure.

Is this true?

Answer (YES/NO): YES